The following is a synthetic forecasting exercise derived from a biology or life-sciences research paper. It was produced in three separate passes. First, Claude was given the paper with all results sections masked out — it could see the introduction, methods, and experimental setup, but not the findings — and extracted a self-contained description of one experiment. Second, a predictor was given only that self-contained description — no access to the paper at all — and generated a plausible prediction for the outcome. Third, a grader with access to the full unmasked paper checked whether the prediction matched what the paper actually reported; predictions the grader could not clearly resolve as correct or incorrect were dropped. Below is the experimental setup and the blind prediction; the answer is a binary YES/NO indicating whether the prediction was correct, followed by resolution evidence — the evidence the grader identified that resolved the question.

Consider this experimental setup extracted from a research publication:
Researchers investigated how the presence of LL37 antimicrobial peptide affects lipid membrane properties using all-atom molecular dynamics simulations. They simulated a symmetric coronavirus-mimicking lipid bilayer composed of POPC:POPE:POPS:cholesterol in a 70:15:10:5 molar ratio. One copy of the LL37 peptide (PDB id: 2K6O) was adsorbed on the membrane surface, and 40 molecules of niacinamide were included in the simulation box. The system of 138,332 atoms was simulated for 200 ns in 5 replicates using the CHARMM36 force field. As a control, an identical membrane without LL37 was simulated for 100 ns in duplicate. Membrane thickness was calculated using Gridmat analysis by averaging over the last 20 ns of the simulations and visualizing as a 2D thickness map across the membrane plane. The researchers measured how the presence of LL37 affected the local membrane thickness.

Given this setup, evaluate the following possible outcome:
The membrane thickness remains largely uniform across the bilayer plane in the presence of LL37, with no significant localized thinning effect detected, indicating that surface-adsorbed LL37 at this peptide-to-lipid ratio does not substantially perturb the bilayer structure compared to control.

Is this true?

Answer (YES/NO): NO